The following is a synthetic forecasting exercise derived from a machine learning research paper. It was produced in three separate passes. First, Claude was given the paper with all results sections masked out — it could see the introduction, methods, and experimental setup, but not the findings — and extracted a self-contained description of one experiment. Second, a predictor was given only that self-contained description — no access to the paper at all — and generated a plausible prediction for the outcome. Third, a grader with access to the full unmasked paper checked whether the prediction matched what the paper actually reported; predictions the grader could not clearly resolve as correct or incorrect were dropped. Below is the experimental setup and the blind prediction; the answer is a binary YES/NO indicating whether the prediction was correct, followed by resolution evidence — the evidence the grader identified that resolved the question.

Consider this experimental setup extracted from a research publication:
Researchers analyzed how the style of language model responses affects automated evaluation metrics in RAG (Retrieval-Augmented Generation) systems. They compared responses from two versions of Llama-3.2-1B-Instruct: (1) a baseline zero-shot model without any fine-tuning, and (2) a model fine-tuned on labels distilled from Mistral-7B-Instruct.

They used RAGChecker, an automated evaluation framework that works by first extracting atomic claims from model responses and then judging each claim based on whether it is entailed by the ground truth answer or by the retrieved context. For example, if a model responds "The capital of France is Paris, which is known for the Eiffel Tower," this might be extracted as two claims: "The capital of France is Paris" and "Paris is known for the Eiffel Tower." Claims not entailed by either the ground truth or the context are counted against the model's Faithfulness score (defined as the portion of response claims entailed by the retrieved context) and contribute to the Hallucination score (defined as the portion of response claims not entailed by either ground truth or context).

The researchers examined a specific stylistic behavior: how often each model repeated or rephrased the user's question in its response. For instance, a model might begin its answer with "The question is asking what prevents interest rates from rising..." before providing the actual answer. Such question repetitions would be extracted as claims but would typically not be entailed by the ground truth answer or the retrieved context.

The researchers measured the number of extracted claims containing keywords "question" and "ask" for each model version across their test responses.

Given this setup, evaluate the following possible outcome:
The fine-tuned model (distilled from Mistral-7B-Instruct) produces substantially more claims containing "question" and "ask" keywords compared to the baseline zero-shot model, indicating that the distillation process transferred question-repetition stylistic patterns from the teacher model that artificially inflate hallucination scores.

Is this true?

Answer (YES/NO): NO